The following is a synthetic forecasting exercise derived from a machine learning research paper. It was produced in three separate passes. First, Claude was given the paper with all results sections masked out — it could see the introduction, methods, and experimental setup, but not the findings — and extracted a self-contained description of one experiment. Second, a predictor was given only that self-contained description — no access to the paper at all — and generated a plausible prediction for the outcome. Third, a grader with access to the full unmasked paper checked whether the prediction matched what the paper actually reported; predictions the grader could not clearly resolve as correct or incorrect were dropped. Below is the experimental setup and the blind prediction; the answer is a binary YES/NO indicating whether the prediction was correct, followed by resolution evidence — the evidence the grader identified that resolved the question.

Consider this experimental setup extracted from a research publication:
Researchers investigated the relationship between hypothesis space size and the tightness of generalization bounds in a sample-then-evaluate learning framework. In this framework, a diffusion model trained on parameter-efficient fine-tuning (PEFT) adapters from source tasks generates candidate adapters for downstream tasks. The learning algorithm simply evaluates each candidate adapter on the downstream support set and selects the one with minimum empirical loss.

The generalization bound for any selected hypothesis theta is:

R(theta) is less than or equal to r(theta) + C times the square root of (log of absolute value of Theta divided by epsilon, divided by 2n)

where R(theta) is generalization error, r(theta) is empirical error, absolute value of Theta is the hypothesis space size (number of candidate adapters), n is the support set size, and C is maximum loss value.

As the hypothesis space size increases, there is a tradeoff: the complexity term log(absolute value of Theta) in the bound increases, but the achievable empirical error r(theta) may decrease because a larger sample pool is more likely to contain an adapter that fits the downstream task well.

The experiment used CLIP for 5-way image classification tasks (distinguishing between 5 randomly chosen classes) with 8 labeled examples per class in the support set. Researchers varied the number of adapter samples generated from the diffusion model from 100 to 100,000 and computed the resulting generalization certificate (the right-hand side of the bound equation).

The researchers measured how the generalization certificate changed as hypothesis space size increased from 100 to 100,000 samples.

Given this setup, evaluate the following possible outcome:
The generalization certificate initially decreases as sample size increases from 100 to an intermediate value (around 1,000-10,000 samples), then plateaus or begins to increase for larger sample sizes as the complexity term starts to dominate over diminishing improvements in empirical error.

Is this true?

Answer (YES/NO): NO